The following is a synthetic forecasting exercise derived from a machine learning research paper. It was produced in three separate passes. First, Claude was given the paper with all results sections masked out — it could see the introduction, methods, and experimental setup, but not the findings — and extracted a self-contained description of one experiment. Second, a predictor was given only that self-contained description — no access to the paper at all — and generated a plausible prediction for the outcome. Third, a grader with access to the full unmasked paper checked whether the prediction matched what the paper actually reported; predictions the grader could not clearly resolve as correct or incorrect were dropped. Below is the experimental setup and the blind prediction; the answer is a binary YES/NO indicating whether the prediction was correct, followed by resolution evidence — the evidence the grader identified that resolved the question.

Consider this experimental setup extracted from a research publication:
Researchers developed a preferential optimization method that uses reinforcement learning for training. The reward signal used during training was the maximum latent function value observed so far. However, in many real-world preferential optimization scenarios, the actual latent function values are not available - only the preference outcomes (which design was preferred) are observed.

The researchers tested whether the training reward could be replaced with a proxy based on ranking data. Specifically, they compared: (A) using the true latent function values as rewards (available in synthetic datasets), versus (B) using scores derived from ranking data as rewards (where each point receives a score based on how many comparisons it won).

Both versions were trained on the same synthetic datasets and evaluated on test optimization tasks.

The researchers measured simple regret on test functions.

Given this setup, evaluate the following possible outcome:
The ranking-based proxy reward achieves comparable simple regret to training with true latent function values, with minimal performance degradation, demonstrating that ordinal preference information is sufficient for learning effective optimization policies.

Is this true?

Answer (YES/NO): YES